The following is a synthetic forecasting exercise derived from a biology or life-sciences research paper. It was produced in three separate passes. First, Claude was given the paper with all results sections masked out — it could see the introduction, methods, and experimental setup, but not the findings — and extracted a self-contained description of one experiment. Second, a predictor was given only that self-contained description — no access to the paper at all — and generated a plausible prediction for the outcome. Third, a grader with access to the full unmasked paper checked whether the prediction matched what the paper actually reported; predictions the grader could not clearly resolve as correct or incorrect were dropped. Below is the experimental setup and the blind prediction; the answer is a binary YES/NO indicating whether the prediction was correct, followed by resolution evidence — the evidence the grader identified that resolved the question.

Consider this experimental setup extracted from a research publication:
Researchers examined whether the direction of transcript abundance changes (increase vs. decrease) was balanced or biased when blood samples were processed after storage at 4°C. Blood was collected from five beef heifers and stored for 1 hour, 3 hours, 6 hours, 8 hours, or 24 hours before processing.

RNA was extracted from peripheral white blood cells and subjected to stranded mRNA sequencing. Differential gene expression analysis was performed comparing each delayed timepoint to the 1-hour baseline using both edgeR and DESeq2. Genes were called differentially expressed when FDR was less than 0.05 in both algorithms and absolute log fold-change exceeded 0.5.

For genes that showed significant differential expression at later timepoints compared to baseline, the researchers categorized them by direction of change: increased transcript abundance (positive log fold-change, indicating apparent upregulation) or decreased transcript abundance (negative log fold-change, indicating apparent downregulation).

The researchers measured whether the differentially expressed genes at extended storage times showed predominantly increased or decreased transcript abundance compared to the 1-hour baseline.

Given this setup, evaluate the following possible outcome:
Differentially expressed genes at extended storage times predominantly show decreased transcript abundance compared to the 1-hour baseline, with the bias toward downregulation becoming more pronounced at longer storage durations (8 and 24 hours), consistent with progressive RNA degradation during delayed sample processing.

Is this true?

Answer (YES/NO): NO